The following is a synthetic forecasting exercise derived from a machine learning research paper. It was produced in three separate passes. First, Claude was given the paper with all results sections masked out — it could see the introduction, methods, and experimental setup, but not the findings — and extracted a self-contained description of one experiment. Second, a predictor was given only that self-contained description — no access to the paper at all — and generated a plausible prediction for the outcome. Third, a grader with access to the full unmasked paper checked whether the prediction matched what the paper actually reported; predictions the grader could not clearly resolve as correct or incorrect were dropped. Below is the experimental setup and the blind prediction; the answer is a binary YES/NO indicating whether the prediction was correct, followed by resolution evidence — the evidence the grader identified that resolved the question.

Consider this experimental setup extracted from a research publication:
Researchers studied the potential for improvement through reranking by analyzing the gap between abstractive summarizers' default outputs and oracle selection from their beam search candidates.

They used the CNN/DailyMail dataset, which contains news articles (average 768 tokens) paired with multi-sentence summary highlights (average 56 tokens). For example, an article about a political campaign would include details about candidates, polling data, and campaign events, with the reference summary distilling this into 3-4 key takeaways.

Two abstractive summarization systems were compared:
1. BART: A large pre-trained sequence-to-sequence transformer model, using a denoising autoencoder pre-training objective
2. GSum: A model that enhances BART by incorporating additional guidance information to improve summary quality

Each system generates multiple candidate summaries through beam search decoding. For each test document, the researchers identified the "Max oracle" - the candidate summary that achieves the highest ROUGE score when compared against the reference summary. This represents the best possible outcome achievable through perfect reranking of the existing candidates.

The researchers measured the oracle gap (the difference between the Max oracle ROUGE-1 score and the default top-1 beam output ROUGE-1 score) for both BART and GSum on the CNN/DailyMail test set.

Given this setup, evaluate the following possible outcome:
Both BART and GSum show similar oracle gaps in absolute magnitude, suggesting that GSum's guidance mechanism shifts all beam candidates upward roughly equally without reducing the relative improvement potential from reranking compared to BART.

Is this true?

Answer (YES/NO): NO